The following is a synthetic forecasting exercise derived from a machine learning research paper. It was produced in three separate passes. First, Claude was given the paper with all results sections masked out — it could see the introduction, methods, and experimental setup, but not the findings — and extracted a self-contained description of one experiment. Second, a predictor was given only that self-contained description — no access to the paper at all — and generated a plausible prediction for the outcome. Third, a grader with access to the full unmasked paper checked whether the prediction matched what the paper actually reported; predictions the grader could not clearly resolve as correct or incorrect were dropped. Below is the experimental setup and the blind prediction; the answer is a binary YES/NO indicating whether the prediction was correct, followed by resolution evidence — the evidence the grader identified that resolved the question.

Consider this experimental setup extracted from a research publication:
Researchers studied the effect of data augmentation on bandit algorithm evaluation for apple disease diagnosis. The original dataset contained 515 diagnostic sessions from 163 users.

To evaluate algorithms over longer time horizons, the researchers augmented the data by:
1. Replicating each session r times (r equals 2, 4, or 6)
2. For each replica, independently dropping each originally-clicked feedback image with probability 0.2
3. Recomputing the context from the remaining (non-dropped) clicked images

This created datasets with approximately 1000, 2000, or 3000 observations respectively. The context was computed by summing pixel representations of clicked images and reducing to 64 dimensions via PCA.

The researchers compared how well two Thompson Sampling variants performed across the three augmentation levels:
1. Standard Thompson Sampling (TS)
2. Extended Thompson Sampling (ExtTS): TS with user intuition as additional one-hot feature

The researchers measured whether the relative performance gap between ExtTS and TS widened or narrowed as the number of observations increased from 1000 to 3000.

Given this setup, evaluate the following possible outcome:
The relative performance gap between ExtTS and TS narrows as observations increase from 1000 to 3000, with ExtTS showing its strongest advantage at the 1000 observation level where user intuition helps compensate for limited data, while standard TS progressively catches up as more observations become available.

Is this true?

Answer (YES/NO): NO